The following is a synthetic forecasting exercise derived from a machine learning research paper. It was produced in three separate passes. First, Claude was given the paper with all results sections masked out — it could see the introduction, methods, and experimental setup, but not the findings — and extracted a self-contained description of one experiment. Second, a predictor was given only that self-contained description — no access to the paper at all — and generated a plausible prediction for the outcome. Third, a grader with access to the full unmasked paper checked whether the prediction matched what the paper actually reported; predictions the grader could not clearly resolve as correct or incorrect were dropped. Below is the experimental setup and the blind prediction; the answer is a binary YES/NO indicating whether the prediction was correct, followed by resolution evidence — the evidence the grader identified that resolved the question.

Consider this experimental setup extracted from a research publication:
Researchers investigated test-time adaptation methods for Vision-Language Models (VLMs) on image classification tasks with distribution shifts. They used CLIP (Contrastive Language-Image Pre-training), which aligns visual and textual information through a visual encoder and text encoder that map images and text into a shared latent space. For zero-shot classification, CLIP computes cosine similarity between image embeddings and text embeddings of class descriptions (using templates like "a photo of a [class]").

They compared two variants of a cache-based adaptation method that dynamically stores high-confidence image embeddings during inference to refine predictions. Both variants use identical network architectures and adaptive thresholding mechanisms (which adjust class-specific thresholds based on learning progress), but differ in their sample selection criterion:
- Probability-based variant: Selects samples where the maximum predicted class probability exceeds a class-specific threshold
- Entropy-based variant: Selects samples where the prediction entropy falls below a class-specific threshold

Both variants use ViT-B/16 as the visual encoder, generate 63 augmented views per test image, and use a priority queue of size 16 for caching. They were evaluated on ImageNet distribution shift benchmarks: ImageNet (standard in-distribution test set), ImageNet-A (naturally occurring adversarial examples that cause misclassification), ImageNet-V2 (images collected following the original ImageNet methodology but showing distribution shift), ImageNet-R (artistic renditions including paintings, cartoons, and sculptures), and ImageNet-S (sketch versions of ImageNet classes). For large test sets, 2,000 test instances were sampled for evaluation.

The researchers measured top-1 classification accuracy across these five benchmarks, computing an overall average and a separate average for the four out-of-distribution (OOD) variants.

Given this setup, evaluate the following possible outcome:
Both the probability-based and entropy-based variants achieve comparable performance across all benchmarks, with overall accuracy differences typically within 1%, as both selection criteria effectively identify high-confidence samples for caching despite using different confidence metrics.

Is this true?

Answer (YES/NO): YES